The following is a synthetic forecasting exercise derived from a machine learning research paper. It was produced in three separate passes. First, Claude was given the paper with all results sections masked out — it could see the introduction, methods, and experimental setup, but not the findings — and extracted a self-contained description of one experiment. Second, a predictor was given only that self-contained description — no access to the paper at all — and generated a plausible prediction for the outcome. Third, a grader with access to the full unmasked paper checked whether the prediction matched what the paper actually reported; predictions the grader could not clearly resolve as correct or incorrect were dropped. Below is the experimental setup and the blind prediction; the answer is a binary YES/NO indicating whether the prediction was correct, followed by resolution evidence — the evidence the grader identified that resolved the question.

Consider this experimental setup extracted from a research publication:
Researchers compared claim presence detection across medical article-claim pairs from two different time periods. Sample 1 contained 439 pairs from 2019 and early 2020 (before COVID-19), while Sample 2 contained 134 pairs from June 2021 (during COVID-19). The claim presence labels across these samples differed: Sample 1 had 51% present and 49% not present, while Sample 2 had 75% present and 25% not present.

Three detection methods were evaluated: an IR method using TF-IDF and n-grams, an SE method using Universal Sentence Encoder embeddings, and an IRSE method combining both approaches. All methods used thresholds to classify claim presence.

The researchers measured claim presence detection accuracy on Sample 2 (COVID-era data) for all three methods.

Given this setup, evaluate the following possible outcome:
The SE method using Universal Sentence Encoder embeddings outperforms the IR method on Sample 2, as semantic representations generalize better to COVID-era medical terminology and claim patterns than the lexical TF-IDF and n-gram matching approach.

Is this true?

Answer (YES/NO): YES